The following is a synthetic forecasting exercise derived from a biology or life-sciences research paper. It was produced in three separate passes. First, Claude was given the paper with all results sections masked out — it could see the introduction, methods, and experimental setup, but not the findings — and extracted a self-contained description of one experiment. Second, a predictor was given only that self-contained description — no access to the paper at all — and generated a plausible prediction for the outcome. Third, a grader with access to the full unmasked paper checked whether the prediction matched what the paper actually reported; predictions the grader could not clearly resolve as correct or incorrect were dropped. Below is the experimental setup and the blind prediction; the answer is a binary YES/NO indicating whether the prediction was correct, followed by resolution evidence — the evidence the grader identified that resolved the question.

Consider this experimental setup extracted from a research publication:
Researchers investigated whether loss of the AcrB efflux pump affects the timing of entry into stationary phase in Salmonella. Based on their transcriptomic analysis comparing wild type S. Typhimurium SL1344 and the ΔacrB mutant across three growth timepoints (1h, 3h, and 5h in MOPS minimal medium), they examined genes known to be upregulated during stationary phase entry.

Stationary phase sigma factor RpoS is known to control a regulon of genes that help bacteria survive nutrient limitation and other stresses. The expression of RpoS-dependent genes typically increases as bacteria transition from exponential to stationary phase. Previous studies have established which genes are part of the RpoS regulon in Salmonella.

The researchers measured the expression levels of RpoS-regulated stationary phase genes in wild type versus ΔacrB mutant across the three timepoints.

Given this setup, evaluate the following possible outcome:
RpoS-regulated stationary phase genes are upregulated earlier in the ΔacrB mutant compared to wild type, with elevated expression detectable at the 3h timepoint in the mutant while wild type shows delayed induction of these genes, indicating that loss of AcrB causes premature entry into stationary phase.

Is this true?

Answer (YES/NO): NO